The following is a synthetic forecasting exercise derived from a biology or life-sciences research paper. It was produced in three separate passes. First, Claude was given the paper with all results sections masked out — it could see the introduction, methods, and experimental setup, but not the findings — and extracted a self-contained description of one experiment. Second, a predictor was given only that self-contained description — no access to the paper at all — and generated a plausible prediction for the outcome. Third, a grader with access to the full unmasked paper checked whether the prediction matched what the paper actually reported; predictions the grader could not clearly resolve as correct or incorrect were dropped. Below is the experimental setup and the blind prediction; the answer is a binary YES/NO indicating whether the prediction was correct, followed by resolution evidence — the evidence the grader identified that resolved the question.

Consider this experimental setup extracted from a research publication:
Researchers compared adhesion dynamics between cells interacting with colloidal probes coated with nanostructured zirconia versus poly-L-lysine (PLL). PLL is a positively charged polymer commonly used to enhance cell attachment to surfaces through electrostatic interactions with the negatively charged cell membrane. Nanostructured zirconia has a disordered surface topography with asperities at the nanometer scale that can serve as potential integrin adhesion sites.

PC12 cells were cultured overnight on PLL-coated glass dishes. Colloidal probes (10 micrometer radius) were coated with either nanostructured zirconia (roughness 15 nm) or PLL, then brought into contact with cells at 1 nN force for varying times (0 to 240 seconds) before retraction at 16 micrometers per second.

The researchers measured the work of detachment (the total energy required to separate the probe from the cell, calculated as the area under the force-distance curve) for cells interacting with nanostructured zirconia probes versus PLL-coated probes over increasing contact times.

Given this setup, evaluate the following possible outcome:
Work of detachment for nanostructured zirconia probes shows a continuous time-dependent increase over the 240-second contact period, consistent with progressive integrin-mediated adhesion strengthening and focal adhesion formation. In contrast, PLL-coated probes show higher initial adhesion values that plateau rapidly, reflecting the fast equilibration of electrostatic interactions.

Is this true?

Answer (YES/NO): NO